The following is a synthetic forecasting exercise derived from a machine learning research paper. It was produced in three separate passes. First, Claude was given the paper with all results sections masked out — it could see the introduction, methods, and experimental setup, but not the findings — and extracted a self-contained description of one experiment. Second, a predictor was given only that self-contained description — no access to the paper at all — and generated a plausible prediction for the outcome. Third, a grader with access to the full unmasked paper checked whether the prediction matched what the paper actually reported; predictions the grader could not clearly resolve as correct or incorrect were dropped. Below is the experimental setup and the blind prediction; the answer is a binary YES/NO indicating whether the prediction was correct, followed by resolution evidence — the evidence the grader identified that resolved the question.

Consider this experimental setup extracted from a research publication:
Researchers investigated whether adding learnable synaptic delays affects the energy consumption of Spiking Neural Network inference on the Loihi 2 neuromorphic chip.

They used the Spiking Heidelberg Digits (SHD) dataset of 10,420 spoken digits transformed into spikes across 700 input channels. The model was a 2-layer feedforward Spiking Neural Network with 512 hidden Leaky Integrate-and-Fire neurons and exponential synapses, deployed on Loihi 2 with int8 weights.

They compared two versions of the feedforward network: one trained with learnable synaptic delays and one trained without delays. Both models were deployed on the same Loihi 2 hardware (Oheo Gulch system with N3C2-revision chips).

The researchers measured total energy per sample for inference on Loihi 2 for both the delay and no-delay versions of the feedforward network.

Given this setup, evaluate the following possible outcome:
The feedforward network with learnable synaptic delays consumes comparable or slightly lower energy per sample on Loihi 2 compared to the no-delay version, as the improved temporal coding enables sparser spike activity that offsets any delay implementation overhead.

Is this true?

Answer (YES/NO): NO